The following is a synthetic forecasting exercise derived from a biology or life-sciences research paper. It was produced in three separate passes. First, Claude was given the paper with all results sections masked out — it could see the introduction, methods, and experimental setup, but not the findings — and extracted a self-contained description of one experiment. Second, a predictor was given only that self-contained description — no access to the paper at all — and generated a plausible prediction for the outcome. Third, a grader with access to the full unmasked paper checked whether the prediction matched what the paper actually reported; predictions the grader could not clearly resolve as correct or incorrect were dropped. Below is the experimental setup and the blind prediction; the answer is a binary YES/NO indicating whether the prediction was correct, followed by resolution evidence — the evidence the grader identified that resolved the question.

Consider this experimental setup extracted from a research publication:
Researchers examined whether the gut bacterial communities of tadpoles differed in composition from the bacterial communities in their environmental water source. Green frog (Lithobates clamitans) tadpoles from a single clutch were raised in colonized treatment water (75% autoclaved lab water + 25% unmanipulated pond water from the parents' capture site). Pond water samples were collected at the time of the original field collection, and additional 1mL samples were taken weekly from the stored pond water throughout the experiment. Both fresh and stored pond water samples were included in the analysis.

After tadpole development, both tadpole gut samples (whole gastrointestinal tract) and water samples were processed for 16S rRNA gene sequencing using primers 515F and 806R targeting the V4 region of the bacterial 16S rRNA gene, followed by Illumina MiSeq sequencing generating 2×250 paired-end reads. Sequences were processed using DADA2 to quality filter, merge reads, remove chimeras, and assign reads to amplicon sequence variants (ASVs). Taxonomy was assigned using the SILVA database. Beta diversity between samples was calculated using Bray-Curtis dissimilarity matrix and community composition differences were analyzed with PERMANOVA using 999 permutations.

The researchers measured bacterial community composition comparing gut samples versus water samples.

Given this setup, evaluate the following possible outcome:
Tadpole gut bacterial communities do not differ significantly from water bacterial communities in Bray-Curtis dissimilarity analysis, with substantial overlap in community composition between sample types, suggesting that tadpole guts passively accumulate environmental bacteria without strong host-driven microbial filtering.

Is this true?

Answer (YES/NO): NO